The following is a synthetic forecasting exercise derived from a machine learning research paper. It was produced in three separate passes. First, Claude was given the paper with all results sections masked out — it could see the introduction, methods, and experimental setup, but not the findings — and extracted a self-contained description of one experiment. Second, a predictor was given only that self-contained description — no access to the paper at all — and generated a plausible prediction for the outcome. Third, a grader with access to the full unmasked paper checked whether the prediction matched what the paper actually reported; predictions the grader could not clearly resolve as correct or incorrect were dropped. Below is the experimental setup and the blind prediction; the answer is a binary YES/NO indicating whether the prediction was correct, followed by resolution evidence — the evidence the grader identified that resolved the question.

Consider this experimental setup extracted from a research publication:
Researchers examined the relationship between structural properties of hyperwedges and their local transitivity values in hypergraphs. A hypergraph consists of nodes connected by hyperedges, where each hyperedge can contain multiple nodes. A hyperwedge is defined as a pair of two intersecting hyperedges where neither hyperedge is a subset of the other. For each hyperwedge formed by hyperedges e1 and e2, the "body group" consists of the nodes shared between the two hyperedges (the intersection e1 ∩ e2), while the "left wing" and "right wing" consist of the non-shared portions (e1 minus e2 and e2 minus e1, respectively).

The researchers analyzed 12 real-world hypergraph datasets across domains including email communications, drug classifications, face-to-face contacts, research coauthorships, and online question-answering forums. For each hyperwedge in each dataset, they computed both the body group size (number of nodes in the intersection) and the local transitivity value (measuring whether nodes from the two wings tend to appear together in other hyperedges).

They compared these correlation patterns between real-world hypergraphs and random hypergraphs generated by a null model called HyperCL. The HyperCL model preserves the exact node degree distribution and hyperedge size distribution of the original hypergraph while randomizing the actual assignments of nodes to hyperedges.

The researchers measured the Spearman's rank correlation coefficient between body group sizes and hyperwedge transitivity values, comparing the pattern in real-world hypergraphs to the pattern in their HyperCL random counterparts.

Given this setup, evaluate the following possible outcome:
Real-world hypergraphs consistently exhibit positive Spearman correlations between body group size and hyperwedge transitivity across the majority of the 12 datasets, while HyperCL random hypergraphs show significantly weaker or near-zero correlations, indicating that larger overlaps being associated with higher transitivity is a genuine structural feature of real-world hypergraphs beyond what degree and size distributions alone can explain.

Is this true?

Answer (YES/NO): YES